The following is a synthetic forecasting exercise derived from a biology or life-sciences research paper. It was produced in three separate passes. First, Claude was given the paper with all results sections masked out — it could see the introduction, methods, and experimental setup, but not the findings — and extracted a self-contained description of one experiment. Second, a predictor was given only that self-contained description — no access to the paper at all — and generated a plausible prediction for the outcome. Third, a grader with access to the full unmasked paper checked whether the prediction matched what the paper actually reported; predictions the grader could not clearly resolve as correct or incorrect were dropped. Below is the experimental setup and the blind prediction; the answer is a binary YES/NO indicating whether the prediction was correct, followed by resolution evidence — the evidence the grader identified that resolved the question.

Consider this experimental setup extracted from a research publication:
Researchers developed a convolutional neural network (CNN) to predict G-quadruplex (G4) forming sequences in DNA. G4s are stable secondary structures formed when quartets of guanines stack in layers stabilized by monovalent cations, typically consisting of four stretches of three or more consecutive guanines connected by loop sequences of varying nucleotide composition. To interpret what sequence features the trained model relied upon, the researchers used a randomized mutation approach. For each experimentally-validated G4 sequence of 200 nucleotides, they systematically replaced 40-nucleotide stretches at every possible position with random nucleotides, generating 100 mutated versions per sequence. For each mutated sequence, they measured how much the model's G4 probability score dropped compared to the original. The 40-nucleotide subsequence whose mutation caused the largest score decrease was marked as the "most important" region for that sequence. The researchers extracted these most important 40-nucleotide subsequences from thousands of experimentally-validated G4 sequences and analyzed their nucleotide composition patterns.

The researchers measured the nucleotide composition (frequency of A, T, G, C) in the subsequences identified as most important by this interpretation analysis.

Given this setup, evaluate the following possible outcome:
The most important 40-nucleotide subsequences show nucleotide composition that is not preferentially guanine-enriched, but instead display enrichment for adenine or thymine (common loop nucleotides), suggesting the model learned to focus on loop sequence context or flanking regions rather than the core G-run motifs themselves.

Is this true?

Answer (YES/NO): NO